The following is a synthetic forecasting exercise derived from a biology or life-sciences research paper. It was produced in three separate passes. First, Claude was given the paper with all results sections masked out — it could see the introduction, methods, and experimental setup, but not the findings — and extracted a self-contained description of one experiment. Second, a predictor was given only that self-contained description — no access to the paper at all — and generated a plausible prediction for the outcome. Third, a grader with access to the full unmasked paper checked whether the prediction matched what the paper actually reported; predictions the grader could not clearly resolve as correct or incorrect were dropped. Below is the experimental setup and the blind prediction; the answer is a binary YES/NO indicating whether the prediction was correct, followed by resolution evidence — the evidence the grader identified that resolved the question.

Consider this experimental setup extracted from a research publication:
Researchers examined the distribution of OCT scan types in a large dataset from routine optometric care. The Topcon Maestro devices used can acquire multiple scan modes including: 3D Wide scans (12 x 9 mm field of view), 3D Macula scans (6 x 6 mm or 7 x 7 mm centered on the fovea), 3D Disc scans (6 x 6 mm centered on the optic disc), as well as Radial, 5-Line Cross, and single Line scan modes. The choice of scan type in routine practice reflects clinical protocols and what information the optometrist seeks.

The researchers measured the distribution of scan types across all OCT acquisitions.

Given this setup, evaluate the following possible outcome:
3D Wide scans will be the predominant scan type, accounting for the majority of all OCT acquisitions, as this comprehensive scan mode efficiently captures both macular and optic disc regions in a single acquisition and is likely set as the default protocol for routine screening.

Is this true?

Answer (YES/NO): YES